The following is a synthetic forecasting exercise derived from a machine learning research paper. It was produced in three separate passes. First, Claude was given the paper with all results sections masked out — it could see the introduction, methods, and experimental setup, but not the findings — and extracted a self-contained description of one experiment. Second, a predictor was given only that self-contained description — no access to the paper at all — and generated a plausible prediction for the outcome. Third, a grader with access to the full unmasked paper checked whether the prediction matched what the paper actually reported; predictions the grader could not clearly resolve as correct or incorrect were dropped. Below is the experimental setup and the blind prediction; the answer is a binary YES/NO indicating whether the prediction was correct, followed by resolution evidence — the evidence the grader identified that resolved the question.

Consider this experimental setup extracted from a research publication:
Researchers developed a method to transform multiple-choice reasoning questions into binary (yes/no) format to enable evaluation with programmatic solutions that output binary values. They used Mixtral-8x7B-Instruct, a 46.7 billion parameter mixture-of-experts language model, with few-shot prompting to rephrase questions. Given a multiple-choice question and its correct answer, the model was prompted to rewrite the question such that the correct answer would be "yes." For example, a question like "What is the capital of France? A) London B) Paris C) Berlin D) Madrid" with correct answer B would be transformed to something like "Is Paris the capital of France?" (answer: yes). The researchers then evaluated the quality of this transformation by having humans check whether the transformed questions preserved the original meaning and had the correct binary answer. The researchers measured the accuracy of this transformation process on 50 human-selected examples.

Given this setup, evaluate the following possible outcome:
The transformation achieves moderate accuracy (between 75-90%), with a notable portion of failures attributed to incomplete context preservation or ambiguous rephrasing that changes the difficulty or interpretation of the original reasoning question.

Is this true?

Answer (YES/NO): NO